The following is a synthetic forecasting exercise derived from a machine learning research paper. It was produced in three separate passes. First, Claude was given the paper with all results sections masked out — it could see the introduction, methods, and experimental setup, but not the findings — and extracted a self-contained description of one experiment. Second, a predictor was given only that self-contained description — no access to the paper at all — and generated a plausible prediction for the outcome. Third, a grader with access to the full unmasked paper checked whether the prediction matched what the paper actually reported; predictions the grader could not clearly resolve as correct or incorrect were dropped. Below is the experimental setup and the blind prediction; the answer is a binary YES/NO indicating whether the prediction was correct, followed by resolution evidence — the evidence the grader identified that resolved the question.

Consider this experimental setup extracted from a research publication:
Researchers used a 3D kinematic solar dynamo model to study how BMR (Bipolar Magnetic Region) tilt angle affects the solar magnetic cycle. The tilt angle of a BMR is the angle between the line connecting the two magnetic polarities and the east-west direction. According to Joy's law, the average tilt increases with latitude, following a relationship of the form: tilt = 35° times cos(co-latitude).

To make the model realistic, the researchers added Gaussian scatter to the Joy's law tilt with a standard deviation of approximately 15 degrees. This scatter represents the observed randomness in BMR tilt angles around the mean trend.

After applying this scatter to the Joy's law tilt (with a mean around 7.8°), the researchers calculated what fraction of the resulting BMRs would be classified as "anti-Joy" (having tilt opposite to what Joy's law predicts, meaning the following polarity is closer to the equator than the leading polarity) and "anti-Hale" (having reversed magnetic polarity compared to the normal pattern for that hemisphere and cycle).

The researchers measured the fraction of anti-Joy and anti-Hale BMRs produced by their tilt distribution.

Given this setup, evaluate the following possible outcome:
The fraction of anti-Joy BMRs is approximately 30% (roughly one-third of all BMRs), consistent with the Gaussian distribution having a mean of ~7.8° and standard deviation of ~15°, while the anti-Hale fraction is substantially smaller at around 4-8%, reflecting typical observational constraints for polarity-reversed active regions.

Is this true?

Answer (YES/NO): YES